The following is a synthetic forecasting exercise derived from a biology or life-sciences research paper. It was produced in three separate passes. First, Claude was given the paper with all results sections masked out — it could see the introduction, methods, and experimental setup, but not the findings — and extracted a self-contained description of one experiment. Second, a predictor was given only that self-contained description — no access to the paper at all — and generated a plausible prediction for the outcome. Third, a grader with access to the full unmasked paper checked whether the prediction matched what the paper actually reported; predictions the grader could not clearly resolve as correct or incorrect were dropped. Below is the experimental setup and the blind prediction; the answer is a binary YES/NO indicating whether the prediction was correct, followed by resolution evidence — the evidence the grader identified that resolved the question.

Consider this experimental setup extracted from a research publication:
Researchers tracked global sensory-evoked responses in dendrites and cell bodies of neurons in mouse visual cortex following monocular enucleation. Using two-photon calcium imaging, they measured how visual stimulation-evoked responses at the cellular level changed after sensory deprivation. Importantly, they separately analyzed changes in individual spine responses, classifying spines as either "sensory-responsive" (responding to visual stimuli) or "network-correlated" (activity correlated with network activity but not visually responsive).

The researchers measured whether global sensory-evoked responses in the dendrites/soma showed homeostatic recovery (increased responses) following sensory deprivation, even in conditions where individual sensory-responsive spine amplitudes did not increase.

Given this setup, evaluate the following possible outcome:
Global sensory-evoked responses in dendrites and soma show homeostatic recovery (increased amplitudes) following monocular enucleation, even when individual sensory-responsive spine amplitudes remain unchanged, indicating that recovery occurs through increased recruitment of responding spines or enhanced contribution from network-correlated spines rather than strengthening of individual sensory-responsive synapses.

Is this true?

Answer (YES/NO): YES